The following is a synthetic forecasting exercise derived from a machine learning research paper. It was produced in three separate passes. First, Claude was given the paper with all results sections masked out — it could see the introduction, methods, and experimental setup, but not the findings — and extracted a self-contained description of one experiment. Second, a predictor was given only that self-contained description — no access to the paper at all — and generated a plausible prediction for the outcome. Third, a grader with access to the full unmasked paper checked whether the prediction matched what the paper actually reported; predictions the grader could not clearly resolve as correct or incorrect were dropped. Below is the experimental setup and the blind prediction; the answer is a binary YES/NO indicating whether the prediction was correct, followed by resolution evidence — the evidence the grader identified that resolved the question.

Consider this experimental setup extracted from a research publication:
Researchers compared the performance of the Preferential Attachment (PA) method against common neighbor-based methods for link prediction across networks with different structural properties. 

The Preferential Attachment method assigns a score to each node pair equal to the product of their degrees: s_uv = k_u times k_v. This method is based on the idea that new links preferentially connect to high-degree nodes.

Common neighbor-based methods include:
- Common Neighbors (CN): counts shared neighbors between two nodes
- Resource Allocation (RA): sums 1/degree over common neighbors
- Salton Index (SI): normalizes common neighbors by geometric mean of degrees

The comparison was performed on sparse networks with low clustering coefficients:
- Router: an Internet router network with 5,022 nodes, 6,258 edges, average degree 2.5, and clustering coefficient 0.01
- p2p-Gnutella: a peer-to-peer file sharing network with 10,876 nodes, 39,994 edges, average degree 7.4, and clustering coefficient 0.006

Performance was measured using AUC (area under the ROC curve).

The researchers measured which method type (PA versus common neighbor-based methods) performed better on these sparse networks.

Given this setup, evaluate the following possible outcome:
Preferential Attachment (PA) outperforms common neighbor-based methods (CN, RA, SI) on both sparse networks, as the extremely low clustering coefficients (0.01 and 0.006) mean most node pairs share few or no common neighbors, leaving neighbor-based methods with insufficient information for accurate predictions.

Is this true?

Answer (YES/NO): YES